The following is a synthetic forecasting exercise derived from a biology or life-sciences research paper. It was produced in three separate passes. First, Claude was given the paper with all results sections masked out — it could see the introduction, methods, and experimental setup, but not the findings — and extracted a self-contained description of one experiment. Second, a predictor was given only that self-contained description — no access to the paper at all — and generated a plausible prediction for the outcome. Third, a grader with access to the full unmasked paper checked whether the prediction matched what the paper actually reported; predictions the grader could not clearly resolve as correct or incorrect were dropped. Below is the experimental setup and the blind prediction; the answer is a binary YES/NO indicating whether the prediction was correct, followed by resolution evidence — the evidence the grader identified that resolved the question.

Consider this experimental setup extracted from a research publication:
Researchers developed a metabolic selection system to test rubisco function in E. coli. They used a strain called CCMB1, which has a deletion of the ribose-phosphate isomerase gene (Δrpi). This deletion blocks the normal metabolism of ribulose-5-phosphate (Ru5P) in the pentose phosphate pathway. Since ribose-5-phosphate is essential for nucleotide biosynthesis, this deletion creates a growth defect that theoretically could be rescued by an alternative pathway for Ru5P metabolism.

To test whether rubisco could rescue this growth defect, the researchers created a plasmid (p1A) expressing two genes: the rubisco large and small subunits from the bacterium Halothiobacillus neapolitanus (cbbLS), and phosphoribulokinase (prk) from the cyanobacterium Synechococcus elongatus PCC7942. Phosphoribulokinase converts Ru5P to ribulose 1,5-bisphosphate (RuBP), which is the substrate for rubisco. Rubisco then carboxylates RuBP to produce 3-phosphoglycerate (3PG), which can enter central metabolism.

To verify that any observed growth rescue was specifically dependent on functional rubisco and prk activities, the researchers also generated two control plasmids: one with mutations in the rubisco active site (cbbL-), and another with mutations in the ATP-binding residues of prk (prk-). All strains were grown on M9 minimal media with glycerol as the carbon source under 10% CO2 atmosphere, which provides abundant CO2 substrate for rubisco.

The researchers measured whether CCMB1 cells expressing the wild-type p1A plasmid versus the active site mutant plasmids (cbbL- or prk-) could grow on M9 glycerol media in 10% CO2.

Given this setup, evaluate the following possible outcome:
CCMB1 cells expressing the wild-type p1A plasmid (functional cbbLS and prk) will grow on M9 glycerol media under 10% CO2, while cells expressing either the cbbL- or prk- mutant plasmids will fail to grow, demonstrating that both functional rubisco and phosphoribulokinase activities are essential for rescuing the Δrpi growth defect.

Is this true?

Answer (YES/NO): YES